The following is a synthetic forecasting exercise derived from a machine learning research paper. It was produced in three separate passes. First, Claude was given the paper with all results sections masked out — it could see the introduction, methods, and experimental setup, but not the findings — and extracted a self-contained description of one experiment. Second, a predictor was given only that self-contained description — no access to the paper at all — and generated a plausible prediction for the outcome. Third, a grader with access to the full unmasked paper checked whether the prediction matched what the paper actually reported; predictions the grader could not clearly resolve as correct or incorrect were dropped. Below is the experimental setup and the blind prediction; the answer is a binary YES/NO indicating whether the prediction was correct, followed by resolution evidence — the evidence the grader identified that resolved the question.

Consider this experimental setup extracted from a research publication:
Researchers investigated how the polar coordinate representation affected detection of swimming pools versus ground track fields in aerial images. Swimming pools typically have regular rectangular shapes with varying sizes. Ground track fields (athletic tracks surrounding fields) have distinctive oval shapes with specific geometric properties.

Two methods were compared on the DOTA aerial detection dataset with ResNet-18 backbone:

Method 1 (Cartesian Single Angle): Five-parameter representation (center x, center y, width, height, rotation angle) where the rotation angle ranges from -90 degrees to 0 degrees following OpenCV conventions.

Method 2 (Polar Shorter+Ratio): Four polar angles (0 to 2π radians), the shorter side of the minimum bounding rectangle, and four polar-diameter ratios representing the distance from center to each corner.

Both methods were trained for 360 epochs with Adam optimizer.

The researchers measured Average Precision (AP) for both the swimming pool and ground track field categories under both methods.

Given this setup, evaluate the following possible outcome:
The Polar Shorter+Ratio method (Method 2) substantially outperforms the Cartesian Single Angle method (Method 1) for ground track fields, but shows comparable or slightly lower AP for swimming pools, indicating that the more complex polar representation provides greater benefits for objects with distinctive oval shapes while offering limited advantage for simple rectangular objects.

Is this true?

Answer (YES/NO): NO